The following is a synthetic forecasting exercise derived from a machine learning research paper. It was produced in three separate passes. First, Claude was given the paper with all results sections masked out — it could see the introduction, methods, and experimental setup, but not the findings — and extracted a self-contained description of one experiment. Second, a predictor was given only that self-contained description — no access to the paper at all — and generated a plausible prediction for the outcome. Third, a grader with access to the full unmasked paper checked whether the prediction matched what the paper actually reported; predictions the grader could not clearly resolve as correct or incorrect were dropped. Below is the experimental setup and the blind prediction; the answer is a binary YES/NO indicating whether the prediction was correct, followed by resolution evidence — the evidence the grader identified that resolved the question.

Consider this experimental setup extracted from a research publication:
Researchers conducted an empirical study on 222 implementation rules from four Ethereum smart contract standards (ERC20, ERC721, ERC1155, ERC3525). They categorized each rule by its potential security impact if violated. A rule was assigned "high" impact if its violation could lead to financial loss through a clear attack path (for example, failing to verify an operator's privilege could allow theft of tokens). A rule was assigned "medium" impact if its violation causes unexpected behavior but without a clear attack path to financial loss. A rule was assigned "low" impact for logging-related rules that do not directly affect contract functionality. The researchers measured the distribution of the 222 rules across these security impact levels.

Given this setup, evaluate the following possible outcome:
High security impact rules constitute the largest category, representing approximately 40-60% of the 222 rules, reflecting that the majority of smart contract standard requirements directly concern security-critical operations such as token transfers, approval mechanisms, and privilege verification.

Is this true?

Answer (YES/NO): NO